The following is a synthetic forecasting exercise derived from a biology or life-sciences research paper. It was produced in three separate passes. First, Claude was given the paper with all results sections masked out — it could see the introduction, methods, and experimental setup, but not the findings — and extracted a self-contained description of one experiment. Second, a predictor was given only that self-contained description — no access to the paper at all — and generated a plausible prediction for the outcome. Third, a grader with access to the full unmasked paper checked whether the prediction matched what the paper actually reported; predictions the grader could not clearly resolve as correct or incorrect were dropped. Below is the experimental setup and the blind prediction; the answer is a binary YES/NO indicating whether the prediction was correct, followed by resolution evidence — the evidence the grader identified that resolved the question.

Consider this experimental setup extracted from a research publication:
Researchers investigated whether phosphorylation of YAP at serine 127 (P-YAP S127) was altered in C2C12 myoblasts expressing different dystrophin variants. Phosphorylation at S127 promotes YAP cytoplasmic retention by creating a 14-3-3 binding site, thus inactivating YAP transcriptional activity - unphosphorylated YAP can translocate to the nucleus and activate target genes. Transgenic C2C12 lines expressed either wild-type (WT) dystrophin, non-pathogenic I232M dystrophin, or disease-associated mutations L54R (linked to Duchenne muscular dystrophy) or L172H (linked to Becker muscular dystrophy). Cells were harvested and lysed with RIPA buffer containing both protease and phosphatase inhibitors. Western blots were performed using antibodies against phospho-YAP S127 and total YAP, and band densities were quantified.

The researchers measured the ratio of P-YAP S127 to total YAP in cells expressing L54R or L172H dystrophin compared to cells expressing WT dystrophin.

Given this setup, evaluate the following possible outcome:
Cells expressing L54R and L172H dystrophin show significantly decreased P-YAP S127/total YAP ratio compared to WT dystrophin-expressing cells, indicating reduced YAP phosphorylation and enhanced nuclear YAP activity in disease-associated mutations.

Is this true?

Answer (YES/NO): NO